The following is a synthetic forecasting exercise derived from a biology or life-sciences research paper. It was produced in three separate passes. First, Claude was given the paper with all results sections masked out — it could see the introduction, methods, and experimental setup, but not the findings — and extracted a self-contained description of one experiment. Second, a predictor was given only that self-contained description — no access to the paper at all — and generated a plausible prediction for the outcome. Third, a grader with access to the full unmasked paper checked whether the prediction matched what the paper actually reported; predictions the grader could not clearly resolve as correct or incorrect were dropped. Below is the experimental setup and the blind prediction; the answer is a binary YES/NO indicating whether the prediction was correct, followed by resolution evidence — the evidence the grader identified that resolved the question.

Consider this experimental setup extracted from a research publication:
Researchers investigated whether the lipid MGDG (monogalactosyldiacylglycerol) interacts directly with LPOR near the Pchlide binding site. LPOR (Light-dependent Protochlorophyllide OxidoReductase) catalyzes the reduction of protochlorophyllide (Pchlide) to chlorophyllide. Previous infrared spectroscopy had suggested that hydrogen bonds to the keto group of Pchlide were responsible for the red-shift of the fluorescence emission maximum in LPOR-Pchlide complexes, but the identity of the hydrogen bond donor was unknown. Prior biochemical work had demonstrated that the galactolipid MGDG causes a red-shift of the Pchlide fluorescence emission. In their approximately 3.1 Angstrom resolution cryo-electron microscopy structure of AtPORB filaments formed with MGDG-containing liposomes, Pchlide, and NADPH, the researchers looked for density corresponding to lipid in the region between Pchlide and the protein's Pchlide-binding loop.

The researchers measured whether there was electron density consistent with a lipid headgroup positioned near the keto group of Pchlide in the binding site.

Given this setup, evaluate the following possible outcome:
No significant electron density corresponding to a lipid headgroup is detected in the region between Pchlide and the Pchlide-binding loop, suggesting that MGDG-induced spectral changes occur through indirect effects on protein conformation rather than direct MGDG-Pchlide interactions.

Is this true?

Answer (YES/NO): NO